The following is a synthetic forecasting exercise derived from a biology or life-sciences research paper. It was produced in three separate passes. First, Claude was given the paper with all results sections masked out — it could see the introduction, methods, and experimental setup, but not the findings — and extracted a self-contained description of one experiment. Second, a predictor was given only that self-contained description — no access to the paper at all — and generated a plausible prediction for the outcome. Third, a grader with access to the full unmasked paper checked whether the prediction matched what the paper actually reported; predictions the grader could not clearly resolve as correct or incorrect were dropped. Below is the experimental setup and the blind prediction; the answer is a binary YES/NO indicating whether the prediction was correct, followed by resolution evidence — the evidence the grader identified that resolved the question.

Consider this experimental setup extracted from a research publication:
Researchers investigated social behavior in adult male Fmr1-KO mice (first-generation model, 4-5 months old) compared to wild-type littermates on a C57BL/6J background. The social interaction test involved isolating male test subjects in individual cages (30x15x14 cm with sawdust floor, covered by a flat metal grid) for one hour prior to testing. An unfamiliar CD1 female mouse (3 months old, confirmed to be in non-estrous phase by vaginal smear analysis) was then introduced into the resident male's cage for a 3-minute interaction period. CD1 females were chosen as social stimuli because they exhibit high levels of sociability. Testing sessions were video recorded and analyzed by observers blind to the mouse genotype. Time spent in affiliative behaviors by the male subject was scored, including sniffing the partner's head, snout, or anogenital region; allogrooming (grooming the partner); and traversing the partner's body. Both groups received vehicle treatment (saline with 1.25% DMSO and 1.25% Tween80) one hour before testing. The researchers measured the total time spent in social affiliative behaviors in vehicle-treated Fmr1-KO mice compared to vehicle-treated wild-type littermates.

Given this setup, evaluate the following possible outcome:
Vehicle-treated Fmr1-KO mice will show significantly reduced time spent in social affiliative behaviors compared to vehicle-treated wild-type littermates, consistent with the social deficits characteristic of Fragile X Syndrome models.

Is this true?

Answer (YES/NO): YES